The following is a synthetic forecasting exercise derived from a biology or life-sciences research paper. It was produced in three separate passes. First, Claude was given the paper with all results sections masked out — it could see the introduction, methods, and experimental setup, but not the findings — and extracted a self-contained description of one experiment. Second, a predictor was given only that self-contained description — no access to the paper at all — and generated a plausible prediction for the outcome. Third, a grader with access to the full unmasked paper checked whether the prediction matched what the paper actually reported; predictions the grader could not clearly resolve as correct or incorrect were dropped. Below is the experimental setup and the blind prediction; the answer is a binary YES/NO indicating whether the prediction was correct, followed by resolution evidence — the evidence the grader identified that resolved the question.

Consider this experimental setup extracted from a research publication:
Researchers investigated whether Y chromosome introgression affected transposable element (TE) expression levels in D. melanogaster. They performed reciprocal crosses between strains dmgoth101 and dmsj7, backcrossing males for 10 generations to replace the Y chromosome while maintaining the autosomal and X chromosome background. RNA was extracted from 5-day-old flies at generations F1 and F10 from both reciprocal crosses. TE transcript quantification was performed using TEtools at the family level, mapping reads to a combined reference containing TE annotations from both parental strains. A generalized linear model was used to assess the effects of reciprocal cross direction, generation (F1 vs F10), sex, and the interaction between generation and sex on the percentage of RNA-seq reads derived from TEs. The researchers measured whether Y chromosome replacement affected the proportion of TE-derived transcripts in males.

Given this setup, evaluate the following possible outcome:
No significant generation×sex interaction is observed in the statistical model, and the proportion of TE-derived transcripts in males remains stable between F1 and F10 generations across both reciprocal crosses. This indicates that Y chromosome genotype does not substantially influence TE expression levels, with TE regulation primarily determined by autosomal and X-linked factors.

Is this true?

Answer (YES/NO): NO